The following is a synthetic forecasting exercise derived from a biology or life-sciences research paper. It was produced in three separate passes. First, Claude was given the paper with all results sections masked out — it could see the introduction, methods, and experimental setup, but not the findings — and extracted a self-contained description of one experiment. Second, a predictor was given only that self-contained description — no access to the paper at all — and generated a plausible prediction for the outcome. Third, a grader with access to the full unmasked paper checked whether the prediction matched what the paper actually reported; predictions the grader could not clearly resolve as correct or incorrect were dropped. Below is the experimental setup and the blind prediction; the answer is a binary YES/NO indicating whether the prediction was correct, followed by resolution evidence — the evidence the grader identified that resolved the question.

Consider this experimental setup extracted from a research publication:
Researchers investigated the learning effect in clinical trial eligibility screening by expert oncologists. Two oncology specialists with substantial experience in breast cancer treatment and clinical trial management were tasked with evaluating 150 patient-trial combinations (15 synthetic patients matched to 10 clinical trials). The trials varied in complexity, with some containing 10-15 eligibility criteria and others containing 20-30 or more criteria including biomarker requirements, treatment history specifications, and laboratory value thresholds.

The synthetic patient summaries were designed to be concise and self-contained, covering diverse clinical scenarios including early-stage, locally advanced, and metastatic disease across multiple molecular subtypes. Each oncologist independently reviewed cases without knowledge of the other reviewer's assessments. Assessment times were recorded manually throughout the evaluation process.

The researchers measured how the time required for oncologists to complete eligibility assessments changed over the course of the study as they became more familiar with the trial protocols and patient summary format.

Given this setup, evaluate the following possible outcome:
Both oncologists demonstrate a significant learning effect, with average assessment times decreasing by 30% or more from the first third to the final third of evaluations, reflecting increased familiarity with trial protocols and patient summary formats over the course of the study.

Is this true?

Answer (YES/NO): YES